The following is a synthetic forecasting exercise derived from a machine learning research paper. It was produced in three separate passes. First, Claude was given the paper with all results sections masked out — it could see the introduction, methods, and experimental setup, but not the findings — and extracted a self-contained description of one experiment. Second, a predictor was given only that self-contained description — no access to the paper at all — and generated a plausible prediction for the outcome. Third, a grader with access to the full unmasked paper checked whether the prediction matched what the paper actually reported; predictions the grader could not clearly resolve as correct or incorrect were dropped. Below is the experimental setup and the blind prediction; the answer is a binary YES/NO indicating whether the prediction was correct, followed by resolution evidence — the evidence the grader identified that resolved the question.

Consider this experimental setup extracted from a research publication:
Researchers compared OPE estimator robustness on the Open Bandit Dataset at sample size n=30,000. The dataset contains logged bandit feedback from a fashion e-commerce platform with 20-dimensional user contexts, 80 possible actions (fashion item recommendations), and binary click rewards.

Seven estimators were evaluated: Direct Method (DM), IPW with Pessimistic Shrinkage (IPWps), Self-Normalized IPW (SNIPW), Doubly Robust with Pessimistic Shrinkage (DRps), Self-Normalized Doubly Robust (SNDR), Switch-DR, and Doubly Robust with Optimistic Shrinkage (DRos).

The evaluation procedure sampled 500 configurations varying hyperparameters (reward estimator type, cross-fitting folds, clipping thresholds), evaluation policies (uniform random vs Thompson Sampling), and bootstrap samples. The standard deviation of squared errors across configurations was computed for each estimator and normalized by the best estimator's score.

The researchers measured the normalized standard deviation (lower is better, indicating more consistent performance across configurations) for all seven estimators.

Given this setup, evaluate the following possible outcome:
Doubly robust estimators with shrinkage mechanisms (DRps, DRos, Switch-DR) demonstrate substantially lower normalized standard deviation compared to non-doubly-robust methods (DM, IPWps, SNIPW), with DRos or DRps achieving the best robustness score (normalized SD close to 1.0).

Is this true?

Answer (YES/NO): NO